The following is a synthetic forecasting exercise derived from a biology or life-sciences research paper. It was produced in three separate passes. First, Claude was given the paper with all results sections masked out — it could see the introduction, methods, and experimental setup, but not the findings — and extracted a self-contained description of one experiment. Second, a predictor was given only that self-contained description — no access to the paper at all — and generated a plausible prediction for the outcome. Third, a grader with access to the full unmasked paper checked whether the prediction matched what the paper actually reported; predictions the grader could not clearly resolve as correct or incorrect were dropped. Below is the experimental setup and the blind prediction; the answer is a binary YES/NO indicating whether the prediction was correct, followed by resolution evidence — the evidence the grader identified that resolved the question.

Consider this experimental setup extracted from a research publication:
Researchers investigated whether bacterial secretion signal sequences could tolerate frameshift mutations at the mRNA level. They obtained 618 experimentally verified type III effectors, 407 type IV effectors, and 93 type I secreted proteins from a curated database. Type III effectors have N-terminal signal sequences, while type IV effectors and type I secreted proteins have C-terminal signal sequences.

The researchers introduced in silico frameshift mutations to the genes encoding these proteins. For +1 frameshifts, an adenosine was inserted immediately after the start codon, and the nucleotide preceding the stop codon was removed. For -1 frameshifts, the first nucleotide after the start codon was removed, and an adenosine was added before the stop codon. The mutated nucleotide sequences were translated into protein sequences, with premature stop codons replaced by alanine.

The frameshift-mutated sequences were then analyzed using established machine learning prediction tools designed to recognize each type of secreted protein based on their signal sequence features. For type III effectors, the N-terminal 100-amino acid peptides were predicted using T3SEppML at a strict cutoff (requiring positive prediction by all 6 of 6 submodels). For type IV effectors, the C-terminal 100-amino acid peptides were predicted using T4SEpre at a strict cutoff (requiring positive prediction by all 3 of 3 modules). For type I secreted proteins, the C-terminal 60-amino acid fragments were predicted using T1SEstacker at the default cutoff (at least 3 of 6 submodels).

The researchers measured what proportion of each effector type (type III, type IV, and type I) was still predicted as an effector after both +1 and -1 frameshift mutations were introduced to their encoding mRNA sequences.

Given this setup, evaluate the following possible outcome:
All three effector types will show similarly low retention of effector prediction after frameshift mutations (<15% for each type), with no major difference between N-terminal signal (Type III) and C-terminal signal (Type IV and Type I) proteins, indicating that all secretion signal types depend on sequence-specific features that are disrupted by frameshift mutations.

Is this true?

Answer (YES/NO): NO